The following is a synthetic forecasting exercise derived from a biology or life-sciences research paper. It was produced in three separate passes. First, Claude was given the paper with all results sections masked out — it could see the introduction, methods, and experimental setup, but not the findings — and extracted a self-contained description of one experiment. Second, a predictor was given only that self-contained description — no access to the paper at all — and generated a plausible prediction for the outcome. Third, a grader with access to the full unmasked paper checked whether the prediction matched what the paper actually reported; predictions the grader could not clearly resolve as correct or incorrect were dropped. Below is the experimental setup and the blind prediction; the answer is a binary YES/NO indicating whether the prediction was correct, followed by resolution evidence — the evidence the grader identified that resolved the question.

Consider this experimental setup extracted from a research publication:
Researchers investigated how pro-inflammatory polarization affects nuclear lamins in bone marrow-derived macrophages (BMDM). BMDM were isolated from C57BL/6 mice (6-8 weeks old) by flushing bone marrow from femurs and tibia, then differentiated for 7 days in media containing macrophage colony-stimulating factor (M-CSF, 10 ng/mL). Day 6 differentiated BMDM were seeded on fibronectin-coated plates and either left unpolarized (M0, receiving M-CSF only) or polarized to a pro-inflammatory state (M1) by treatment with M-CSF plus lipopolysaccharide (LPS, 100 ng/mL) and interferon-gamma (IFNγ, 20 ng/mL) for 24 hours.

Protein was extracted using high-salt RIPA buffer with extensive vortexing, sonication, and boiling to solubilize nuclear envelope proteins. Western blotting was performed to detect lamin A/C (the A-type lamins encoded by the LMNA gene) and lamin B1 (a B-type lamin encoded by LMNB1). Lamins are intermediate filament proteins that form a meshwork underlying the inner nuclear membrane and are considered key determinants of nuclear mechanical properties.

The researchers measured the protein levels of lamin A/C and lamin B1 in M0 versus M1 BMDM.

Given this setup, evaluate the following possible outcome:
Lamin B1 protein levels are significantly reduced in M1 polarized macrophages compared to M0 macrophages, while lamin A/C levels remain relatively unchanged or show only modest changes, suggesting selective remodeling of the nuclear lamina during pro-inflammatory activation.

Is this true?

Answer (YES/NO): NO